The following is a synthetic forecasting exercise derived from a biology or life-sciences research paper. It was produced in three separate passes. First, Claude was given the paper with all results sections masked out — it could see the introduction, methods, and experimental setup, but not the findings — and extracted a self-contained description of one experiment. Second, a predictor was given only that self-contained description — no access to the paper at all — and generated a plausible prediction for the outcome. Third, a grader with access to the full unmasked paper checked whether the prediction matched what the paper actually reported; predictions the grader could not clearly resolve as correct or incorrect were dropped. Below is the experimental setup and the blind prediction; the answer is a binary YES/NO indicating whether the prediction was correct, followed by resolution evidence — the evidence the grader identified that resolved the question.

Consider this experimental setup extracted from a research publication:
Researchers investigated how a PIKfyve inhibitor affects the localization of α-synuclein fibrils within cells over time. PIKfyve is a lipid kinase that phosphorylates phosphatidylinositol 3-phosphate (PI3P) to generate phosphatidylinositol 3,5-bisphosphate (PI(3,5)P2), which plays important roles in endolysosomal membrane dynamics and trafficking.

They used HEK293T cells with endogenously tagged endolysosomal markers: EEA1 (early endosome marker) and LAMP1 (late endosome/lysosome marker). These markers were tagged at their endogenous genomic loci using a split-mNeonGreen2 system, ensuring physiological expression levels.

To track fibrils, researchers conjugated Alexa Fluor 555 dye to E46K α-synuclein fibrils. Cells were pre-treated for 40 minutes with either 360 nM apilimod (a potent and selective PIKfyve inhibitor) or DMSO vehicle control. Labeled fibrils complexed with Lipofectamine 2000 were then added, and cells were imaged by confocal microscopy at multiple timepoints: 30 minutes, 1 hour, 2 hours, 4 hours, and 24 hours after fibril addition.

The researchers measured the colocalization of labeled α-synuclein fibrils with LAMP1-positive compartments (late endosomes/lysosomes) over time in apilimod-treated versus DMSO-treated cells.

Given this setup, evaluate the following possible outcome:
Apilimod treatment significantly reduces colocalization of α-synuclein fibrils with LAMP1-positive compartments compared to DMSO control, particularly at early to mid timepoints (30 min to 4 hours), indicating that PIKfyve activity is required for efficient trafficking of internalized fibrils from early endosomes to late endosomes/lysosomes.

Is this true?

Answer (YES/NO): YES